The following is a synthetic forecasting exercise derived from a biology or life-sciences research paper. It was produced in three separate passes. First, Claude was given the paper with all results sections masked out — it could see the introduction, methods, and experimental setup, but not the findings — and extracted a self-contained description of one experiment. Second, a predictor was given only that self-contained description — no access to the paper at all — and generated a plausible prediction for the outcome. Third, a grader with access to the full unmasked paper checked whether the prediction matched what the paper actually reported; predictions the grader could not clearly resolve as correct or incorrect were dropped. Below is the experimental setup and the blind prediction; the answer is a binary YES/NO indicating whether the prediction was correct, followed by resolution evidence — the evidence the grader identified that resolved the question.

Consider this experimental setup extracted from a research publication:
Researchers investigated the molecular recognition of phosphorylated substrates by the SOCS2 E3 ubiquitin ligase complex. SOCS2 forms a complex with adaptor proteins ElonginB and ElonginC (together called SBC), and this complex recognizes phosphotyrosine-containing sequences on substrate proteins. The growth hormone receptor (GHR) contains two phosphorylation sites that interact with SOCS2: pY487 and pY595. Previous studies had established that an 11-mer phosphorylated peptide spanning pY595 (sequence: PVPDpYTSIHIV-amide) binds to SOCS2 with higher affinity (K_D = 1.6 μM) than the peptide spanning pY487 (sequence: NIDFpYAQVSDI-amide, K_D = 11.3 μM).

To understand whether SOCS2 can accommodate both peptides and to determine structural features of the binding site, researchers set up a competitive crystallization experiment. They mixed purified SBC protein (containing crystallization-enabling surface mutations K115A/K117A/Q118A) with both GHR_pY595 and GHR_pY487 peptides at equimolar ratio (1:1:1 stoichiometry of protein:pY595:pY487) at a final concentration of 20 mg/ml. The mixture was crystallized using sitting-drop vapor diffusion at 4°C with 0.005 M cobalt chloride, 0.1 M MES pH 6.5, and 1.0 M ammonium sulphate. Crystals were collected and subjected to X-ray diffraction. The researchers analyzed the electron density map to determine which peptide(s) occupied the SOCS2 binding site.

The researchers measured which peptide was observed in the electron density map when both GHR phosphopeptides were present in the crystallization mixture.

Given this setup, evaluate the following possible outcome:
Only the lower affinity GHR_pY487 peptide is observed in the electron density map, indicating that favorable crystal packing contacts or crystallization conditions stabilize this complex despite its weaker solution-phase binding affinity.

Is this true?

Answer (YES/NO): NO